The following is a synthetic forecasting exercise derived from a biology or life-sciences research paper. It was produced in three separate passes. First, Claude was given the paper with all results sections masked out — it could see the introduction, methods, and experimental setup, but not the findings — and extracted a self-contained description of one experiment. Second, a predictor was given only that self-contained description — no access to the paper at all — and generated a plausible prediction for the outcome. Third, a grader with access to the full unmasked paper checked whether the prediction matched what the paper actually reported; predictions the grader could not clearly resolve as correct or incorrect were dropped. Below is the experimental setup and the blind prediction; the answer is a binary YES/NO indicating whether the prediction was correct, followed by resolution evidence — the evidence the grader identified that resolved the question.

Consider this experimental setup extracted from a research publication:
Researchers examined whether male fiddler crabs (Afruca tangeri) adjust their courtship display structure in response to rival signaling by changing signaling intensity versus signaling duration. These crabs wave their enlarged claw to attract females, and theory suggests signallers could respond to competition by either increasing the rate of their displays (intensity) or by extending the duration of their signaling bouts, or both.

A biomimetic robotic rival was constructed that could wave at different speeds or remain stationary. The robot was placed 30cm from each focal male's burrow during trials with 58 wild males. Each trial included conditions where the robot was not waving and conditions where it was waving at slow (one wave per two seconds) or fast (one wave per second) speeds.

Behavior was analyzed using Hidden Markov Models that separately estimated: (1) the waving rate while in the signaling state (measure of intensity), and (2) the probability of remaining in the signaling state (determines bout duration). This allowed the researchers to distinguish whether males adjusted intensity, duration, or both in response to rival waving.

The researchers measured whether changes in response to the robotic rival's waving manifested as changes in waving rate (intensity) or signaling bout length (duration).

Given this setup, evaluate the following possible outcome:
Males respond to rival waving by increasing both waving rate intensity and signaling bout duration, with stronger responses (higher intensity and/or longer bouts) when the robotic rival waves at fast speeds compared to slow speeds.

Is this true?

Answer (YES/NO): NO